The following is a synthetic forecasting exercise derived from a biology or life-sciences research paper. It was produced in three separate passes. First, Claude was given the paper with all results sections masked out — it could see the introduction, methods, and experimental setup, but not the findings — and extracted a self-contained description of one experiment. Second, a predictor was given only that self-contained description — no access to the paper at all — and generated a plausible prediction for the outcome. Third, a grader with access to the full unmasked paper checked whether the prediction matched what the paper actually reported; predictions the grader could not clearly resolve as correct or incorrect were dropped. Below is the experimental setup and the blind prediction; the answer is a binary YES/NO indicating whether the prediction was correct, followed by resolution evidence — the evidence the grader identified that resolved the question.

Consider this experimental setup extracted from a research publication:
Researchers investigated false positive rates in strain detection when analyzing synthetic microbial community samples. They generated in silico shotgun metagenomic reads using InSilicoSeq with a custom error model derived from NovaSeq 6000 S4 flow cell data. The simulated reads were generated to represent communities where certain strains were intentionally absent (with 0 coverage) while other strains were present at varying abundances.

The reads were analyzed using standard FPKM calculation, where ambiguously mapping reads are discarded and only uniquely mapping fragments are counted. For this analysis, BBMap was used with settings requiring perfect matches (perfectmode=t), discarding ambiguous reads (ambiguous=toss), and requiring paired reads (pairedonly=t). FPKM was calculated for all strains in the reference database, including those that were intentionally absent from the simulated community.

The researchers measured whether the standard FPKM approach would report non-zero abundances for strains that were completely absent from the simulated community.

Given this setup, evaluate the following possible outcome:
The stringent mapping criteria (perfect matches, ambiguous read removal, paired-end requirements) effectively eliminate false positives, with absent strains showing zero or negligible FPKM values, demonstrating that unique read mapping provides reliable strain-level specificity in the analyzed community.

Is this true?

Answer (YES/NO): NO